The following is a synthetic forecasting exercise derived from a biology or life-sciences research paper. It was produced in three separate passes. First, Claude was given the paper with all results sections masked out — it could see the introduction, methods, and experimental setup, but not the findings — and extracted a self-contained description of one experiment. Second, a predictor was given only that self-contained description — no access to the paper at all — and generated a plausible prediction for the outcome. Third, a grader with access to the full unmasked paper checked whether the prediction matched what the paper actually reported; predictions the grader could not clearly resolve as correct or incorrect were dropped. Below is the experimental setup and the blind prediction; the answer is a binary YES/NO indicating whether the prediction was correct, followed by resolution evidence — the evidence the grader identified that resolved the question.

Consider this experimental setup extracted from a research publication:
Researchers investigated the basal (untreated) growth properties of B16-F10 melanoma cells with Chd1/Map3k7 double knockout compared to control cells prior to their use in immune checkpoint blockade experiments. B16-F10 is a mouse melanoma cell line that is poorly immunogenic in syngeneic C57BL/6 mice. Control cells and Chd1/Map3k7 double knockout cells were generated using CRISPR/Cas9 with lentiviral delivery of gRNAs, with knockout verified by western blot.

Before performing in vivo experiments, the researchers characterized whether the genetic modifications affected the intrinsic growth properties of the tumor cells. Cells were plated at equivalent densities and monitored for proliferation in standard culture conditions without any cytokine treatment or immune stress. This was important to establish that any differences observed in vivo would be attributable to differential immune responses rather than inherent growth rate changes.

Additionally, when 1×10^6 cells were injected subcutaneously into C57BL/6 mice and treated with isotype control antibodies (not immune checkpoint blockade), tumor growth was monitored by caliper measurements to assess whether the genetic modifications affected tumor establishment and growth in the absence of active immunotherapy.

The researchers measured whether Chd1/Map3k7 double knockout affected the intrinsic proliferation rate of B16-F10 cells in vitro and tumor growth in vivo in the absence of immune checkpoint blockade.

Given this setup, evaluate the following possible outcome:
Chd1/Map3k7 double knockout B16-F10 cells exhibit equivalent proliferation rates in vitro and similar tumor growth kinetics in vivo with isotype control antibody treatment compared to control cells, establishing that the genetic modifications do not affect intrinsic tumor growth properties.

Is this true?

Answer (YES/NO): NO